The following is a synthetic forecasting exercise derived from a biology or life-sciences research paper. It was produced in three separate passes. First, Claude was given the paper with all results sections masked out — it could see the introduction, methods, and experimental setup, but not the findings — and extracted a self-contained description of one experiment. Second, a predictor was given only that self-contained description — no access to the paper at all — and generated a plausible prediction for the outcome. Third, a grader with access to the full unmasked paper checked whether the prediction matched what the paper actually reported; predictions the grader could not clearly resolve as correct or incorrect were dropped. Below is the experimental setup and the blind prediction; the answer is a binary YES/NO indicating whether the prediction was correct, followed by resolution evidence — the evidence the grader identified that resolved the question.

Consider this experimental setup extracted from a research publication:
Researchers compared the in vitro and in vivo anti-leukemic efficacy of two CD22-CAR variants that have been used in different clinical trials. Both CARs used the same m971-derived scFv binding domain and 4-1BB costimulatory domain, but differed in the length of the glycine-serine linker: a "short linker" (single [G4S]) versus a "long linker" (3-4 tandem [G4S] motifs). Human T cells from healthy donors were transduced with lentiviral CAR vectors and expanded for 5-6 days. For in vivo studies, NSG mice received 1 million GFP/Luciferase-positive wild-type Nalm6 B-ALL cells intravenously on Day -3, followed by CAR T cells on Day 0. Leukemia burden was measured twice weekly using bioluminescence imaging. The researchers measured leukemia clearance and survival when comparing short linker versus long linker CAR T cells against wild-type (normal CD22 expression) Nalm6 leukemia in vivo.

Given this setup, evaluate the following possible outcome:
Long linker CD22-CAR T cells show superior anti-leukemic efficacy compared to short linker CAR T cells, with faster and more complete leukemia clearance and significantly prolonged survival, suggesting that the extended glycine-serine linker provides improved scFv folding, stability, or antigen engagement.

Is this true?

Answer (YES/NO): NO